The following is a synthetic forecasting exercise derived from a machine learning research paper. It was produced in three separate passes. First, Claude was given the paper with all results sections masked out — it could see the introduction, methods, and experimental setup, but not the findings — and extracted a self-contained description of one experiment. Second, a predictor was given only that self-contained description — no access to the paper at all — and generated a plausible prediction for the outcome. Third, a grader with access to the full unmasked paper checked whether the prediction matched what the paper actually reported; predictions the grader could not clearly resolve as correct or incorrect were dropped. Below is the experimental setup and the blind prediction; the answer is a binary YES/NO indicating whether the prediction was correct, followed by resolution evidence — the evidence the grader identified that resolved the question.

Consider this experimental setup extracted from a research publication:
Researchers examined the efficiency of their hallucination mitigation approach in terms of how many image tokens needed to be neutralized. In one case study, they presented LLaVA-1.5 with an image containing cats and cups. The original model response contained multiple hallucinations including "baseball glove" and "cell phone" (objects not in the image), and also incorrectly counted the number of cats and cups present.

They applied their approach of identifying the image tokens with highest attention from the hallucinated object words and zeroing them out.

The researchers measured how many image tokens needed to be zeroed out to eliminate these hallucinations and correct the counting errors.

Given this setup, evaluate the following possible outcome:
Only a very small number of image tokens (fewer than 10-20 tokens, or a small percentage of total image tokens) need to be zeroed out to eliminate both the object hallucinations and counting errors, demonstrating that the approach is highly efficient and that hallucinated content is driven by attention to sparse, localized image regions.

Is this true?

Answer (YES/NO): YES